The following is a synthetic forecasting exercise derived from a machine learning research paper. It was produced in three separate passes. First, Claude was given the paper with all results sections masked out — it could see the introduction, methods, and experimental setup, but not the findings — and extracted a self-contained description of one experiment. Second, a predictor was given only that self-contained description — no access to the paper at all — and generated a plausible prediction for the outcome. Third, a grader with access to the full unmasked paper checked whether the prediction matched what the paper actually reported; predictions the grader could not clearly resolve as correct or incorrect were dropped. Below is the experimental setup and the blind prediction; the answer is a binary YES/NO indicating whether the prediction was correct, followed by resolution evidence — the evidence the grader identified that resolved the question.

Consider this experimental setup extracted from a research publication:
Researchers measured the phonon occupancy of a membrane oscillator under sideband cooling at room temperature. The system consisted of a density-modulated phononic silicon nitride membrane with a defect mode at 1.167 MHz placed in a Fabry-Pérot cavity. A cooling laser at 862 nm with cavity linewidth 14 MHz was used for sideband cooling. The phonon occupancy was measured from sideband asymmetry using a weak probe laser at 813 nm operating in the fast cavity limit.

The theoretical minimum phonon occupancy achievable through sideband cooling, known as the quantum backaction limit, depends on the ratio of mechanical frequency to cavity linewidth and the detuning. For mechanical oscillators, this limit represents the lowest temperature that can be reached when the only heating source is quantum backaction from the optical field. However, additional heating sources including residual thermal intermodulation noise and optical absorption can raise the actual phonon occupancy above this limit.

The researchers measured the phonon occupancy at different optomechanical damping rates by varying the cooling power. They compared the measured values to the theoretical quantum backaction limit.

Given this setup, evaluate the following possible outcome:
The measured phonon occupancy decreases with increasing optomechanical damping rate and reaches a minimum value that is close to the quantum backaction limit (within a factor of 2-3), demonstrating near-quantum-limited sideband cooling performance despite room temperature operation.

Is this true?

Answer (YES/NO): YES